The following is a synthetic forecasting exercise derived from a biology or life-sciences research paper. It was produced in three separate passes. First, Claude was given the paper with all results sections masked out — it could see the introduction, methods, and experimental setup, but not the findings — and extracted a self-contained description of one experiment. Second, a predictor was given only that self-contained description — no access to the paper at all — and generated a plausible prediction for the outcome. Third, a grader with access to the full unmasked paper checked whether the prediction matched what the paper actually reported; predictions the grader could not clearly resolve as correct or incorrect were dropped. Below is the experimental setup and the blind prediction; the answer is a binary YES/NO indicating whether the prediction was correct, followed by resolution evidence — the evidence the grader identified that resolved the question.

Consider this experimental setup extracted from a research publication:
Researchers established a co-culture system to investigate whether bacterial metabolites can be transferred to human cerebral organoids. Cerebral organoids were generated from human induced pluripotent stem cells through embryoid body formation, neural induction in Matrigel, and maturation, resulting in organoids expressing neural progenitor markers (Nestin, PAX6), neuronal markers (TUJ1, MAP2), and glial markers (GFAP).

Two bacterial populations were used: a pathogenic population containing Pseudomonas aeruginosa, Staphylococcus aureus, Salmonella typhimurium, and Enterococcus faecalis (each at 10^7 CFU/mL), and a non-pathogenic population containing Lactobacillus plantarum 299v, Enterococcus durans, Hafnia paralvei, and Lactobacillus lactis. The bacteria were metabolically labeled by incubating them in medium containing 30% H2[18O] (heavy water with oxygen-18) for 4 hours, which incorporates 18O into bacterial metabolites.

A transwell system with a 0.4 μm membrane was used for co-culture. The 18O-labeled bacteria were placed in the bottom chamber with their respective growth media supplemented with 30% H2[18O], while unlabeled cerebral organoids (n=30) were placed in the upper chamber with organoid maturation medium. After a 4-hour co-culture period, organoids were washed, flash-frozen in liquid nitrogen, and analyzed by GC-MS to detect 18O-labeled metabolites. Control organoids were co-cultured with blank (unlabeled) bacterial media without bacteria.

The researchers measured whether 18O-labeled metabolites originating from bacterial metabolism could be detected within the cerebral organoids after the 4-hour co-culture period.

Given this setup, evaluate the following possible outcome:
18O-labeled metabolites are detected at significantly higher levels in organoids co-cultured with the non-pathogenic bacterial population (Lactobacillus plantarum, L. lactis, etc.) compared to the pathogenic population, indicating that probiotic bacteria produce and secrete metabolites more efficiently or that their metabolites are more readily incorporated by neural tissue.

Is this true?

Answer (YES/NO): NO